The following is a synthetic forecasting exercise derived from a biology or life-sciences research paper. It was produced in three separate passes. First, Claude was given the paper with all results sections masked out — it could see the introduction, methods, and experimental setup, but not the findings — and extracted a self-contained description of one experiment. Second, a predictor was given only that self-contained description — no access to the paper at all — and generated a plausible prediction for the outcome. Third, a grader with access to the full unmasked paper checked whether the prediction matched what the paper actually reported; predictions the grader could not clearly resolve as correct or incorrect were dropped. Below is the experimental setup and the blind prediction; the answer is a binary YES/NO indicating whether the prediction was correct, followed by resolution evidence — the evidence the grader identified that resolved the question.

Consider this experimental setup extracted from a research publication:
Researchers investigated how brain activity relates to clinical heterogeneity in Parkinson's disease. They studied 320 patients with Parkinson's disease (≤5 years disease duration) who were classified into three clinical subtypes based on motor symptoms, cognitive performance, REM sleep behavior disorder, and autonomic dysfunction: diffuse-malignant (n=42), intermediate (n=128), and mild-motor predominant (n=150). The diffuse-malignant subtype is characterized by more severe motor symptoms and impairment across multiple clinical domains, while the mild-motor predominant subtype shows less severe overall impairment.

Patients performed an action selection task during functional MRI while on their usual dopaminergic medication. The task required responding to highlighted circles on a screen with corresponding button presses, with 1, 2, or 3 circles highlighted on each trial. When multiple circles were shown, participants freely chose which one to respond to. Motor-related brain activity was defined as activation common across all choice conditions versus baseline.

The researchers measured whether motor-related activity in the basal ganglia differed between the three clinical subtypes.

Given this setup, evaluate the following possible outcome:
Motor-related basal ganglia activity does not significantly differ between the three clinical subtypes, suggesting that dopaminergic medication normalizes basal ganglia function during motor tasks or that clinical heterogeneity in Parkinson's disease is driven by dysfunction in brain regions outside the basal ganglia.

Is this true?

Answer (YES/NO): YES